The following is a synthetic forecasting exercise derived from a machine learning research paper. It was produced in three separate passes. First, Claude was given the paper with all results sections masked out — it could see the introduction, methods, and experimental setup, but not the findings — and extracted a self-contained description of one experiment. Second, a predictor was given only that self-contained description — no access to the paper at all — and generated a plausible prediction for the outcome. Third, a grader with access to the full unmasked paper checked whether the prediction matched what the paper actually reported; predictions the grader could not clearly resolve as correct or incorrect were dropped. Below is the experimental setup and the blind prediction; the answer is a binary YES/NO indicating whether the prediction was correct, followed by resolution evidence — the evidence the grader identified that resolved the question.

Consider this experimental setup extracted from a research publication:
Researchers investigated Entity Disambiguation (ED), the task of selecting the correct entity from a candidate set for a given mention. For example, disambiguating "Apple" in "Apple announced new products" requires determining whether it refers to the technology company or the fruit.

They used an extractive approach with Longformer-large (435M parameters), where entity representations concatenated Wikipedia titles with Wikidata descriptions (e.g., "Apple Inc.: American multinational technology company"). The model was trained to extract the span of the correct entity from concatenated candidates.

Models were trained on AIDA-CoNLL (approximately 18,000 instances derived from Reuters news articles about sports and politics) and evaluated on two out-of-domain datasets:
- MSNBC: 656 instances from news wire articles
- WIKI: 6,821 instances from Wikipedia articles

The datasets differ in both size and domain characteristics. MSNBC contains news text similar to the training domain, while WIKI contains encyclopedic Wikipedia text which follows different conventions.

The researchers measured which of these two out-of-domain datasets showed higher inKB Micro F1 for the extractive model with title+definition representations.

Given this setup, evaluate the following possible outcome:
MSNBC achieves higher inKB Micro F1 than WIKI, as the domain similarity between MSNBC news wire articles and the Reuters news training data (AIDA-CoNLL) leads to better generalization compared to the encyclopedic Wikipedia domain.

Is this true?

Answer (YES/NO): YES